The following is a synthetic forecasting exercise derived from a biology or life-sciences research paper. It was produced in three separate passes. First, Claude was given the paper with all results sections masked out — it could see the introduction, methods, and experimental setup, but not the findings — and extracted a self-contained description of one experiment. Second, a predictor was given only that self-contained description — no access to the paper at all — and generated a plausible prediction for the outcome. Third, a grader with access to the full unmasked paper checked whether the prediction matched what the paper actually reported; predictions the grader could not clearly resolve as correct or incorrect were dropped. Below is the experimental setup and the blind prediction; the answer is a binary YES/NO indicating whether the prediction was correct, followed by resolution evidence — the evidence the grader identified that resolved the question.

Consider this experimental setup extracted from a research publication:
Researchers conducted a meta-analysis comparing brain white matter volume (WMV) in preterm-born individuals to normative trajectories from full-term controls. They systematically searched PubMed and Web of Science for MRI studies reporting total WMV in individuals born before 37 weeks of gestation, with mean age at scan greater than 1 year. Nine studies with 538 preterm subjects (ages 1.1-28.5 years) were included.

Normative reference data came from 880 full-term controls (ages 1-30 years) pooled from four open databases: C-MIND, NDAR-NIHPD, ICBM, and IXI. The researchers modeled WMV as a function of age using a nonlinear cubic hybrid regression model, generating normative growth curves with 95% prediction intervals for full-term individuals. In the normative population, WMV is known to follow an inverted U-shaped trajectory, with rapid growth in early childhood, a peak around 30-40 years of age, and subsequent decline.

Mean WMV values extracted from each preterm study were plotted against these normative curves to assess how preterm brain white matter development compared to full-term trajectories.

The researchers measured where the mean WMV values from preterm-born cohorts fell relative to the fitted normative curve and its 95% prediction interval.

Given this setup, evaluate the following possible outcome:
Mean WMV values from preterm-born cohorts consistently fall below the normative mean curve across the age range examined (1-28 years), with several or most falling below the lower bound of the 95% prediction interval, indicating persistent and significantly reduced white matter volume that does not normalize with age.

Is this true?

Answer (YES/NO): NO